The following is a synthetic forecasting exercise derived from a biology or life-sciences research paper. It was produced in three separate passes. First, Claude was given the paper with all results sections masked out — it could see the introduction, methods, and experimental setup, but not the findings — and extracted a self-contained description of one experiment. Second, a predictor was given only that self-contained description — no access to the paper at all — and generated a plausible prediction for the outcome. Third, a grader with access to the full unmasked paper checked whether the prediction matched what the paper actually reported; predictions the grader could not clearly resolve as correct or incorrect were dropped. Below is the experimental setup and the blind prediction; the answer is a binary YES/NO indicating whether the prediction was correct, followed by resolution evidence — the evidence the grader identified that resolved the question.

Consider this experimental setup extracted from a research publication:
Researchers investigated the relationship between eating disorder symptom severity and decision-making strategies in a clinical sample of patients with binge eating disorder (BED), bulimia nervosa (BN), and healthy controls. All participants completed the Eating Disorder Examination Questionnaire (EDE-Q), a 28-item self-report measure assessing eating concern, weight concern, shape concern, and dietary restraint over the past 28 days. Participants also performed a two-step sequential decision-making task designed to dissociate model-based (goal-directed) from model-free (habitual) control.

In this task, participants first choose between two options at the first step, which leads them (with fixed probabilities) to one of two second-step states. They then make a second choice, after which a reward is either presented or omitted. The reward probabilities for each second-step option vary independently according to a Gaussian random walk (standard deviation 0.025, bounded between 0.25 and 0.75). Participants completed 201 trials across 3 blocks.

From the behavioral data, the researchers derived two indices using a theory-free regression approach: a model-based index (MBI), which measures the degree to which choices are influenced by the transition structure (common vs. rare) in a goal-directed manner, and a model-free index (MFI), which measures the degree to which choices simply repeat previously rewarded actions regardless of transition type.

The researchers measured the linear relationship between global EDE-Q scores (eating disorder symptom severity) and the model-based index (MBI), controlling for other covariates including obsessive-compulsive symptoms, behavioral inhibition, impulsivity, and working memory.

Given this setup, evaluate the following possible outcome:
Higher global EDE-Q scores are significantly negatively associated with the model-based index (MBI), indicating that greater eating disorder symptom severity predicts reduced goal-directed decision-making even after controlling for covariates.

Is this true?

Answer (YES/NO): YES